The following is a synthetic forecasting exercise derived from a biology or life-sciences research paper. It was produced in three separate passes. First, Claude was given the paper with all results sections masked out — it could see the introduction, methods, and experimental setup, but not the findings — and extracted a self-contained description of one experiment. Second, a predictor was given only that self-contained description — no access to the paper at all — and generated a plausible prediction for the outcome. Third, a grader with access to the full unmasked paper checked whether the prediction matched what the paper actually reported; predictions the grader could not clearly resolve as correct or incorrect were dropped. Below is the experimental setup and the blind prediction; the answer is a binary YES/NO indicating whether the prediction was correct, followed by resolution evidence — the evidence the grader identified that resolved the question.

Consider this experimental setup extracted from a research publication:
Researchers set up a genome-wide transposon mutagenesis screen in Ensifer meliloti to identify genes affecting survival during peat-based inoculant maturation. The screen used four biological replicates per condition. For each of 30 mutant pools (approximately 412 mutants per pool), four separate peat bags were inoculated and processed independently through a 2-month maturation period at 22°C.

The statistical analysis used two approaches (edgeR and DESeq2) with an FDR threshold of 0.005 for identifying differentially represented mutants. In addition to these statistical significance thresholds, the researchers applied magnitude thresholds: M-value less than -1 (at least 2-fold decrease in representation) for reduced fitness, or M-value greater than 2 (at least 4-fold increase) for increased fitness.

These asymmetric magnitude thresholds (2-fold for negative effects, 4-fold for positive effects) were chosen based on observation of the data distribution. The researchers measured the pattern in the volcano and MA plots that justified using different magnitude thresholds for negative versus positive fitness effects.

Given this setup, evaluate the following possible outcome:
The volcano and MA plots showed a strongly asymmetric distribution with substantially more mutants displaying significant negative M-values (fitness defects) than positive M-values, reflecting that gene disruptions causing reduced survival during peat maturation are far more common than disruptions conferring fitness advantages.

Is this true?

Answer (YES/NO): NO